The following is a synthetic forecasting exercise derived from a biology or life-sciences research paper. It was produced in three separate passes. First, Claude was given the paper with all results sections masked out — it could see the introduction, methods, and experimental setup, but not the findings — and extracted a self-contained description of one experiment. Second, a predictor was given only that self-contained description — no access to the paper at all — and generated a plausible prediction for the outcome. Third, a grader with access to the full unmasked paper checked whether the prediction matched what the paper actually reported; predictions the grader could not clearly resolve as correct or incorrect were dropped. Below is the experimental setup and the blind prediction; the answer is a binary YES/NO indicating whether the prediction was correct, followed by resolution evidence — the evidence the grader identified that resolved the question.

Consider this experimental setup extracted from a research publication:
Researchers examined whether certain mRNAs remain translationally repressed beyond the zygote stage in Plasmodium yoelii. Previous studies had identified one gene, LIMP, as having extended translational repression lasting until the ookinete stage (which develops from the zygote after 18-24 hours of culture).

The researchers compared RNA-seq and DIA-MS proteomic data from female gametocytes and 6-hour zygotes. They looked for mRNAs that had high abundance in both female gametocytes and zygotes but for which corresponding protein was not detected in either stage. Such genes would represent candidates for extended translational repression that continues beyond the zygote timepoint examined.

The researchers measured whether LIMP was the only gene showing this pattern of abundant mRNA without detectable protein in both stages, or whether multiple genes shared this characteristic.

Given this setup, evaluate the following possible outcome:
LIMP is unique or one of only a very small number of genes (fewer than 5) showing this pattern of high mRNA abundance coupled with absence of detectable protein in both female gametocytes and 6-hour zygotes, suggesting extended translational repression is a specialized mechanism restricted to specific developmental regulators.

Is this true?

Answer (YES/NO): NO